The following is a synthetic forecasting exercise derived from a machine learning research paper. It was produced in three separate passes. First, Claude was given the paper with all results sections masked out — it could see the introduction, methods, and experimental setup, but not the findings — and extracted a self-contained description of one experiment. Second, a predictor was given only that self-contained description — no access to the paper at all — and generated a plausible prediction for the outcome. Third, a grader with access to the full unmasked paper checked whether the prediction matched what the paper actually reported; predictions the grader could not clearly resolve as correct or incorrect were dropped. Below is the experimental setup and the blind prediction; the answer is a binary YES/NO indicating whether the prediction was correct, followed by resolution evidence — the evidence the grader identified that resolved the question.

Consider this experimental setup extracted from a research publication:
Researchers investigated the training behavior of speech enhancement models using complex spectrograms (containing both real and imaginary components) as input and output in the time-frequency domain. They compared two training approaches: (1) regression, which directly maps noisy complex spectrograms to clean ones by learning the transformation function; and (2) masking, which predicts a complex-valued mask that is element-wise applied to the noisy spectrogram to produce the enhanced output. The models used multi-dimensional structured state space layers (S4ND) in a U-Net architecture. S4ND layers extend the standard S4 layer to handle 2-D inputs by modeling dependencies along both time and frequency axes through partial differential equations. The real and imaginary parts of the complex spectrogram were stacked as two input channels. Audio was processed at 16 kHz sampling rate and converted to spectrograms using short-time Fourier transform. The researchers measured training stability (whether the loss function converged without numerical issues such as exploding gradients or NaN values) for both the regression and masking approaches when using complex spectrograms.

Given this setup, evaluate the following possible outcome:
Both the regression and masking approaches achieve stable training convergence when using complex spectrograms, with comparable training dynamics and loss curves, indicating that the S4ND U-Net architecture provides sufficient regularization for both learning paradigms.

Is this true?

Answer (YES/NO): NO